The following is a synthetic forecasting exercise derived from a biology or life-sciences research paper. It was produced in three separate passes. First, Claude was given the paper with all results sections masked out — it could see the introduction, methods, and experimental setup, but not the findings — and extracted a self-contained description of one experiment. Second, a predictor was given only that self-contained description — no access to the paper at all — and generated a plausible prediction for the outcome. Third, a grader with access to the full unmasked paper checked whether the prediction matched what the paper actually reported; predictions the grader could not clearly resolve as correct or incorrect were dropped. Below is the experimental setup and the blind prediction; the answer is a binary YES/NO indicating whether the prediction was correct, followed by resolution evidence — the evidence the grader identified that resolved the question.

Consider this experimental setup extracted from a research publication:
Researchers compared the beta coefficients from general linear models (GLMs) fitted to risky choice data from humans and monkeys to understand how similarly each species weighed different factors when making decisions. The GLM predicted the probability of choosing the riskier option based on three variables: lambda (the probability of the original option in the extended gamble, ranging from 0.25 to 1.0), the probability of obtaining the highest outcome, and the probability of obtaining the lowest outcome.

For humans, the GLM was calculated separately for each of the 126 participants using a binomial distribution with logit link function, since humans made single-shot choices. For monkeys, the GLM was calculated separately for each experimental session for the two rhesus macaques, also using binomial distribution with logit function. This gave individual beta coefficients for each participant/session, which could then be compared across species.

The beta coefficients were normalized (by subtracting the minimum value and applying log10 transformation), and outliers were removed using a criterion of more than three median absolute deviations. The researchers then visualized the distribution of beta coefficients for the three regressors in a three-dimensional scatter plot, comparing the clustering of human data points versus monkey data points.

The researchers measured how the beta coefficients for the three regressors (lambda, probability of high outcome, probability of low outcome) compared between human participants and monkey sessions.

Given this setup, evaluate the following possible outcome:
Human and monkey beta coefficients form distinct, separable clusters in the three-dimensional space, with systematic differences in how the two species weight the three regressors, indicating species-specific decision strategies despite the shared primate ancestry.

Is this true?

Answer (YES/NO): NO